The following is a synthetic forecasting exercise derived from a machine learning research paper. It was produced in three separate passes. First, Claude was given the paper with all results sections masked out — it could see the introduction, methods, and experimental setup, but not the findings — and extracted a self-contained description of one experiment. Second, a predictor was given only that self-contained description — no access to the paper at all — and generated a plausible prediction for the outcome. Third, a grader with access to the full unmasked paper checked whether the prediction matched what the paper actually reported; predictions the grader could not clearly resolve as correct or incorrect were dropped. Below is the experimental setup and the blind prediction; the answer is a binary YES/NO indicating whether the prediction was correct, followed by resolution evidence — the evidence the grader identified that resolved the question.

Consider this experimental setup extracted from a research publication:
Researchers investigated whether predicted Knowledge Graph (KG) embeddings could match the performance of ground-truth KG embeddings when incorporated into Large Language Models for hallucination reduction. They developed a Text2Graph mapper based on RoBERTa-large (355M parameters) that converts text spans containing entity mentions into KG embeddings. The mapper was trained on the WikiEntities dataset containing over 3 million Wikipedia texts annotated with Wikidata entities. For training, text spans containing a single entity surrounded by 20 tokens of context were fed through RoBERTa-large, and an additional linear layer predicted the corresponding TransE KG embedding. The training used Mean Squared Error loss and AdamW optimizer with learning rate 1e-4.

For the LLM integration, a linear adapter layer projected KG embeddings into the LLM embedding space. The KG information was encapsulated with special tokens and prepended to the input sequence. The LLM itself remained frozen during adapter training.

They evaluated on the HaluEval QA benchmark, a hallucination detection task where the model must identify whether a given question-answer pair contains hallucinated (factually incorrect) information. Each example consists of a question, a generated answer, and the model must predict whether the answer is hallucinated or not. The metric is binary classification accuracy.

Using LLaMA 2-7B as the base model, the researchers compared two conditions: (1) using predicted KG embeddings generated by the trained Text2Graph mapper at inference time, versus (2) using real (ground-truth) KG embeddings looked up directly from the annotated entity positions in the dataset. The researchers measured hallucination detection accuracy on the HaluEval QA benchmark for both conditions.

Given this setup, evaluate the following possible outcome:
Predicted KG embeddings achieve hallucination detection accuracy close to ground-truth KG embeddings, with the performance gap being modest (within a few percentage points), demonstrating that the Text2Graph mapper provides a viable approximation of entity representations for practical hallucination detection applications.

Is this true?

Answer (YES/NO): YES